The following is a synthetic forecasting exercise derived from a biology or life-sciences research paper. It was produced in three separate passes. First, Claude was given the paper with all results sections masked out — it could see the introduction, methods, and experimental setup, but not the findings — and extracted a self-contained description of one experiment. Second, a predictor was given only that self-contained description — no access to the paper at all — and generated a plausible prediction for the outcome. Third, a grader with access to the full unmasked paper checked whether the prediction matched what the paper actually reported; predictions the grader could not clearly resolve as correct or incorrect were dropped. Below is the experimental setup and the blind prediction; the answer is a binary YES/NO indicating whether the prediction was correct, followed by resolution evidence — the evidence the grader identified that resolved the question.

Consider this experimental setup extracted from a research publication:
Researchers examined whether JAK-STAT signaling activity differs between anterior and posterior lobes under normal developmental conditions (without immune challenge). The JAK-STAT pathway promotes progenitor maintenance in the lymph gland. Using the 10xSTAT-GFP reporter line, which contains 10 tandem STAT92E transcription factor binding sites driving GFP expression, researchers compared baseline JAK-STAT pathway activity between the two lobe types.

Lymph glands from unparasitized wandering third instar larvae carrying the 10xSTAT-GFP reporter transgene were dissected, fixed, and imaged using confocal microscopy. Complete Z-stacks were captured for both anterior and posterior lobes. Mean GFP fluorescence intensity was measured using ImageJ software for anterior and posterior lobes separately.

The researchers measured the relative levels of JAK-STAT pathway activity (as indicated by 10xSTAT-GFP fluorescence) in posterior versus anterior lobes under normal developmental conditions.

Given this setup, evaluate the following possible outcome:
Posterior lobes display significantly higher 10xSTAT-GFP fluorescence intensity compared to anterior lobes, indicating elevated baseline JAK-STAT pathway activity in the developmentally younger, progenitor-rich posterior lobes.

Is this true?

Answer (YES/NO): NO